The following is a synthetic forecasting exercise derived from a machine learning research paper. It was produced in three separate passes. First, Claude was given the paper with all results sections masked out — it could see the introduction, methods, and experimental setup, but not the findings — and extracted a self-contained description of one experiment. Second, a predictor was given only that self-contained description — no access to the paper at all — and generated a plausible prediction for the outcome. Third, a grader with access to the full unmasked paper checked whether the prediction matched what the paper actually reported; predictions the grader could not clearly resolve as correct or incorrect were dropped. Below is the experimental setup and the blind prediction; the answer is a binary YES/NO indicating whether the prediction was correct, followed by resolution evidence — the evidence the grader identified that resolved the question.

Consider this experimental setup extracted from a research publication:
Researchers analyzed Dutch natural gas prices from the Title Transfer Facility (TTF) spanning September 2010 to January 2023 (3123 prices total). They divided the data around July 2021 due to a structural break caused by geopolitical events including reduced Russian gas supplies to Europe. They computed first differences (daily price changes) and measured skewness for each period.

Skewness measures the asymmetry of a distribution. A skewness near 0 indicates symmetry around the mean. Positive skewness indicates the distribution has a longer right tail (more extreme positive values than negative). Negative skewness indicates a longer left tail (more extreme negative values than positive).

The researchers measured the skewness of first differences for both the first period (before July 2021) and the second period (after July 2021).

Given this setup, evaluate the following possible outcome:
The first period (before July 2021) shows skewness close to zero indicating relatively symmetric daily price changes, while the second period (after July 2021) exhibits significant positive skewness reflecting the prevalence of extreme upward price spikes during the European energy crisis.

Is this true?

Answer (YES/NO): NO